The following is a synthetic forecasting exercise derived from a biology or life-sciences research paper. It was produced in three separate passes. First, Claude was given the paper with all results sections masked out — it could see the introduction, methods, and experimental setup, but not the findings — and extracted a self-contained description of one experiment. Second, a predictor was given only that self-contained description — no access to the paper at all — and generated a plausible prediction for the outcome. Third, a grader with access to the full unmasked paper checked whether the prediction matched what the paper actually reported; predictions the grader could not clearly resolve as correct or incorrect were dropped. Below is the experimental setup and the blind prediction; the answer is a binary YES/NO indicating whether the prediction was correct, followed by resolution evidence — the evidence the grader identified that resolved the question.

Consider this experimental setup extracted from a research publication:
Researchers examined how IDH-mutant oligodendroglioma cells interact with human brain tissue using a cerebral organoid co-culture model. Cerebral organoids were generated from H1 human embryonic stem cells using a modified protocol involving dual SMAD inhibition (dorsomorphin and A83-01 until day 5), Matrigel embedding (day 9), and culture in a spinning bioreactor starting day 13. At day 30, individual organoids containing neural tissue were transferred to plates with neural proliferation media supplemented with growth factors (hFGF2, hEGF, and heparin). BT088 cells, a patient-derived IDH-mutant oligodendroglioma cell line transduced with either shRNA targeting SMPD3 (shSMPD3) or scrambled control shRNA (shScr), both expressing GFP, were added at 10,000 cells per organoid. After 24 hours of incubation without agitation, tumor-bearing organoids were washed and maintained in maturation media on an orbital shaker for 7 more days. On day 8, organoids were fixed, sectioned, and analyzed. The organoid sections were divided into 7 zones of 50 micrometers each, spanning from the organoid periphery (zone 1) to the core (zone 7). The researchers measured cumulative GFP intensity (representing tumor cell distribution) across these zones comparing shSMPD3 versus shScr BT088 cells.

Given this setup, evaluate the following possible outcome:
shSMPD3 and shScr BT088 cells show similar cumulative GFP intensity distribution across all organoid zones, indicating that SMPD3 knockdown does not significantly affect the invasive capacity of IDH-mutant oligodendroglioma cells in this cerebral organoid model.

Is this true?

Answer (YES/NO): NO